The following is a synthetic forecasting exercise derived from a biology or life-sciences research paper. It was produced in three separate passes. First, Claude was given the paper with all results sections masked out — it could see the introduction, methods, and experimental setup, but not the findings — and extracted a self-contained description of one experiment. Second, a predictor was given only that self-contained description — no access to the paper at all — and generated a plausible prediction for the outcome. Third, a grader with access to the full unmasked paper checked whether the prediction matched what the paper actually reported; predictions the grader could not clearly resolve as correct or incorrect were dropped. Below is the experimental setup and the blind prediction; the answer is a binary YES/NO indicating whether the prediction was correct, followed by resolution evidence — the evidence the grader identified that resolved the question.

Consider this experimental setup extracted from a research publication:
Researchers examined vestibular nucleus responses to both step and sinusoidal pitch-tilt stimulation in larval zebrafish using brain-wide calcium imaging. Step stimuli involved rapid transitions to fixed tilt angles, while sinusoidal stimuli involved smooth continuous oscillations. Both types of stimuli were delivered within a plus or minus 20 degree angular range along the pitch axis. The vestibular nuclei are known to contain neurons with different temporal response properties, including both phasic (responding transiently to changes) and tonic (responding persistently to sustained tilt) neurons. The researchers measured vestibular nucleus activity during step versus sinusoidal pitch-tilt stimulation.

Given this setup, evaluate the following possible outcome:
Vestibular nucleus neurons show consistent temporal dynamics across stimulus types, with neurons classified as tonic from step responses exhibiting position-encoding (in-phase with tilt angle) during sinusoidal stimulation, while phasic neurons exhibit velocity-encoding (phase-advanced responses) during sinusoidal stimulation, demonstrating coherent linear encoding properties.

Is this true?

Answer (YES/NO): NO